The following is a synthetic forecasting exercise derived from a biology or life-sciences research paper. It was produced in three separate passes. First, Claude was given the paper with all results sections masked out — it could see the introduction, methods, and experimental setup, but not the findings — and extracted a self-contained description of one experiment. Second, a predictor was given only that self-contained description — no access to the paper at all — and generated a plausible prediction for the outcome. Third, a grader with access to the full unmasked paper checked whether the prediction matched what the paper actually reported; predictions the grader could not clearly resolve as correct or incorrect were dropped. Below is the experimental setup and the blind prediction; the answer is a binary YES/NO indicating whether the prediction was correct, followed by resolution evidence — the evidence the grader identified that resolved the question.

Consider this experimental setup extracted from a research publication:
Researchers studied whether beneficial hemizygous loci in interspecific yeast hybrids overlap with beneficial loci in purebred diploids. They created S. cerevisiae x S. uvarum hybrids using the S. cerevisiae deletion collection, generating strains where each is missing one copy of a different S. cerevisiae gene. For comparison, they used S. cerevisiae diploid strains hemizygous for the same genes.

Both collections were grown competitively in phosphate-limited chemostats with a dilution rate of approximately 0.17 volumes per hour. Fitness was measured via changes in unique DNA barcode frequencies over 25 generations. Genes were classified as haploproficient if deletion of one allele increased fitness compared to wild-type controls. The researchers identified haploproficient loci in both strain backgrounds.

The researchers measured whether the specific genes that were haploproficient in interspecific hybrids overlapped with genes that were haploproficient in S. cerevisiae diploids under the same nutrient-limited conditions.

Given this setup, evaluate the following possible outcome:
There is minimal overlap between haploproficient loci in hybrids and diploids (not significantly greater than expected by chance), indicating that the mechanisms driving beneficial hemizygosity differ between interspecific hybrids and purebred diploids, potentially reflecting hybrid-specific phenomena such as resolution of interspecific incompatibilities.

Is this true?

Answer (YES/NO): YES